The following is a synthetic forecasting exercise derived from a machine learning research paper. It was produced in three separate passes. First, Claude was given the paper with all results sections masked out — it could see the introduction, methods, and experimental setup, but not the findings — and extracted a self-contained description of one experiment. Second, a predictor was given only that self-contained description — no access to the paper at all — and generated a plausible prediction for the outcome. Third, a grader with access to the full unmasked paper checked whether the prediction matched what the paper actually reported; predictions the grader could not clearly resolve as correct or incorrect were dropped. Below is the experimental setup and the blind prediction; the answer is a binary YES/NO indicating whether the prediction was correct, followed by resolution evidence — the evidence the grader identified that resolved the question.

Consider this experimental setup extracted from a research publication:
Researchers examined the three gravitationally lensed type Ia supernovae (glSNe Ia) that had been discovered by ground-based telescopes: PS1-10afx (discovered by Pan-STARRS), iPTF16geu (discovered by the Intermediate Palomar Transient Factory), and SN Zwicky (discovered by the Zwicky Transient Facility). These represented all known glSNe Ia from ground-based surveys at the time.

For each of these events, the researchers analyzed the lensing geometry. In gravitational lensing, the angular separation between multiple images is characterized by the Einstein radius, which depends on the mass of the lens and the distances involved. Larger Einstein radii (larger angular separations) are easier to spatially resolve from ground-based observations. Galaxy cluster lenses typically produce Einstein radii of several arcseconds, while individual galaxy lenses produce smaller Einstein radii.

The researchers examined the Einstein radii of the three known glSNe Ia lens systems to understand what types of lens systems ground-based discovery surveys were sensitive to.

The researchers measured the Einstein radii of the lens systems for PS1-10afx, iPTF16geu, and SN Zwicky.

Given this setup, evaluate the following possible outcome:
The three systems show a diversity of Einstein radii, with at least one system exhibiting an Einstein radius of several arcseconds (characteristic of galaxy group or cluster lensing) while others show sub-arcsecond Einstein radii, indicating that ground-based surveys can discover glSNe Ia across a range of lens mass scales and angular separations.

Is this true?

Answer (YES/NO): NO